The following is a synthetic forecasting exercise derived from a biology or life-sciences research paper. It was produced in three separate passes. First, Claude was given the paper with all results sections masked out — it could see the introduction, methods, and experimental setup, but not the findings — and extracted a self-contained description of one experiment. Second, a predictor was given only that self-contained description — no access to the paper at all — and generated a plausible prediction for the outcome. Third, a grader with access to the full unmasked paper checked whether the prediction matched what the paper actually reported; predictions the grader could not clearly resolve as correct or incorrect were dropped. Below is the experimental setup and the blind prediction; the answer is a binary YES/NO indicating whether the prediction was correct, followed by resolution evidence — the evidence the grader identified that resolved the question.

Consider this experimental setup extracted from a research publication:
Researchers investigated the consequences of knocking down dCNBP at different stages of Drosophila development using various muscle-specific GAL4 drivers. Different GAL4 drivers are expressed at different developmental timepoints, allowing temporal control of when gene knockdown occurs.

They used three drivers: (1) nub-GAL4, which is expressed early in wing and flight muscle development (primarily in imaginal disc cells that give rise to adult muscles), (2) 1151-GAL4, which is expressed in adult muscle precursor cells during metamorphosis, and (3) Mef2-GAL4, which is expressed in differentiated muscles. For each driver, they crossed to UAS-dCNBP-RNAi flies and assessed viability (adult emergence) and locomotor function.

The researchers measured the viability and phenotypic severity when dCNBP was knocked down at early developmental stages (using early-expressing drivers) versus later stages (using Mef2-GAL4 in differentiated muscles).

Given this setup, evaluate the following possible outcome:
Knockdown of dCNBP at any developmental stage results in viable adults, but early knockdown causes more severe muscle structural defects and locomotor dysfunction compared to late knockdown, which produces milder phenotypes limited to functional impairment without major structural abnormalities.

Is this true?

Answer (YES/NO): NO